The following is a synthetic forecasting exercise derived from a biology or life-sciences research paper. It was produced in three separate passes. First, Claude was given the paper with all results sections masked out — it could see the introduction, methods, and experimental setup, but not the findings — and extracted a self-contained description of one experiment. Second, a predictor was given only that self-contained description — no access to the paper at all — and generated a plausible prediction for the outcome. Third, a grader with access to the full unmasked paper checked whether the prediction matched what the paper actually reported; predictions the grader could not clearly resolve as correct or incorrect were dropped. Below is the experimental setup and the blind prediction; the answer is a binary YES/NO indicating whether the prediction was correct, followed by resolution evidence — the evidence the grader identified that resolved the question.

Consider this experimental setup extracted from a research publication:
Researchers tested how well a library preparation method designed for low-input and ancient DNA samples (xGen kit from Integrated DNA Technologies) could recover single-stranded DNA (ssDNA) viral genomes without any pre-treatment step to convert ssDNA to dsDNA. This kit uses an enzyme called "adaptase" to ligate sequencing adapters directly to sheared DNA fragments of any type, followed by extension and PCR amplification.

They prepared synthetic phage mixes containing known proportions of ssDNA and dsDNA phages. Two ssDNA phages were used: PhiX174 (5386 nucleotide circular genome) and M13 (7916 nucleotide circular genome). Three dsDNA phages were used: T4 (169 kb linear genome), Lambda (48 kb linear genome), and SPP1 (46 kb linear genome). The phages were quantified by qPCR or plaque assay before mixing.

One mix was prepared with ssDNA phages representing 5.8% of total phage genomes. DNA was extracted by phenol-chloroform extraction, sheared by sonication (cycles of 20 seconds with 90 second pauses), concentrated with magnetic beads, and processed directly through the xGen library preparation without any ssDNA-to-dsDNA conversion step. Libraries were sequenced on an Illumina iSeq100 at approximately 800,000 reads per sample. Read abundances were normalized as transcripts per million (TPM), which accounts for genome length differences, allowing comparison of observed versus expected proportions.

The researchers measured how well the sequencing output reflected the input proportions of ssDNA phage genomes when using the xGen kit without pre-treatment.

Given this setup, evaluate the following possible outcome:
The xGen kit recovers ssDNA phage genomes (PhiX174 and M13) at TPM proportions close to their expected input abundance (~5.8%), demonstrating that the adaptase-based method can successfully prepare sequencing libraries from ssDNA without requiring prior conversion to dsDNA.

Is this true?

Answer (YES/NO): NO